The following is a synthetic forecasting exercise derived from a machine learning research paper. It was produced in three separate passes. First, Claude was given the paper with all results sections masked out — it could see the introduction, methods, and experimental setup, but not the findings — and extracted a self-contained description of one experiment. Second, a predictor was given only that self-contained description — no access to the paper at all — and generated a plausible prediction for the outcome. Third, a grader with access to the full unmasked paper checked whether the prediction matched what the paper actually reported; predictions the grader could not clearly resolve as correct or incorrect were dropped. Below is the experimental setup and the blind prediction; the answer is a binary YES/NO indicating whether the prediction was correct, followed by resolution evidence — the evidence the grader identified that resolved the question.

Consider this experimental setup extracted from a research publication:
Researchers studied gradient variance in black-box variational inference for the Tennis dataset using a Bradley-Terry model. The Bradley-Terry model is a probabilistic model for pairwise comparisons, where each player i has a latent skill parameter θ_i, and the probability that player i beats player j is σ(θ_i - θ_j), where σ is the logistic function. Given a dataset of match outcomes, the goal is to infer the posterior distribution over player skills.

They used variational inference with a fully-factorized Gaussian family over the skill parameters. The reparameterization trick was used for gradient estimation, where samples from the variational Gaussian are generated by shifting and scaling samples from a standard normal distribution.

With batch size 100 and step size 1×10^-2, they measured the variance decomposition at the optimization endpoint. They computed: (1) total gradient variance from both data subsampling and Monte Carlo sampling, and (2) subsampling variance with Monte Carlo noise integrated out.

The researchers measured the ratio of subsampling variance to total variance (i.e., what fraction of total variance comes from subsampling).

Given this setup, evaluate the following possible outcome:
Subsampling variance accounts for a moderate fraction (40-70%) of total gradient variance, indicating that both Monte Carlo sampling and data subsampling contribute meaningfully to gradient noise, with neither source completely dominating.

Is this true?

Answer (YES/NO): NO